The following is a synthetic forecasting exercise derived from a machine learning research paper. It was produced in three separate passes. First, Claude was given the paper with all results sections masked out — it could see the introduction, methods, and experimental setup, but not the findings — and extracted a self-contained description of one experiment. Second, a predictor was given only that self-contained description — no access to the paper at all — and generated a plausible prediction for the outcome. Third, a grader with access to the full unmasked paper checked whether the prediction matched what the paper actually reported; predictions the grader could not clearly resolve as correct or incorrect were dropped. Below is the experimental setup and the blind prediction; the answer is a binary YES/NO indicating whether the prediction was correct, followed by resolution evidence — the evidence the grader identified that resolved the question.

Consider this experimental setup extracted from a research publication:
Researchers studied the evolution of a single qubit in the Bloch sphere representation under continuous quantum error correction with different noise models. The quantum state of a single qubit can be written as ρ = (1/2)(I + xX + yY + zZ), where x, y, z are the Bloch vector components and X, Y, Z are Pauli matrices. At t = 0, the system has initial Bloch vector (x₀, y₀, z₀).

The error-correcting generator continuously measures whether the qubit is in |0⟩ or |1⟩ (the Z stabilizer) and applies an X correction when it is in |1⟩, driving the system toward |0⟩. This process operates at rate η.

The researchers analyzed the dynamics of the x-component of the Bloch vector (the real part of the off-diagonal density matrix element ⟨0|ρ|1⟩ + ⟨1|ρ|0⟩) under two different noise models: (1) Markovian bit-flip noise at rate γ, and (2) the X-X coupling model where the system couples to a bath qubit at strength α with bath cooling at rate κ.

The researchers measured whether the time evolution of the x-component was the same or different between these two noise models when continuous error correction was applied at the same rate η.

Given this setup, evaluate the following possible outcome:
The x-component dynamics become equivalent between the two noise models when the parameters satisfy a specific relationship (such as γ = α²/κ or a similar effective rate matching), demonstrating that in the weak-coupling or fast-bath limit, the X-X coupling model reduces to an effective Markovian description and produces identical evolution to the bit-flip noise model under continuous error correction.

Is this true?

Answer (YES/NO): NO